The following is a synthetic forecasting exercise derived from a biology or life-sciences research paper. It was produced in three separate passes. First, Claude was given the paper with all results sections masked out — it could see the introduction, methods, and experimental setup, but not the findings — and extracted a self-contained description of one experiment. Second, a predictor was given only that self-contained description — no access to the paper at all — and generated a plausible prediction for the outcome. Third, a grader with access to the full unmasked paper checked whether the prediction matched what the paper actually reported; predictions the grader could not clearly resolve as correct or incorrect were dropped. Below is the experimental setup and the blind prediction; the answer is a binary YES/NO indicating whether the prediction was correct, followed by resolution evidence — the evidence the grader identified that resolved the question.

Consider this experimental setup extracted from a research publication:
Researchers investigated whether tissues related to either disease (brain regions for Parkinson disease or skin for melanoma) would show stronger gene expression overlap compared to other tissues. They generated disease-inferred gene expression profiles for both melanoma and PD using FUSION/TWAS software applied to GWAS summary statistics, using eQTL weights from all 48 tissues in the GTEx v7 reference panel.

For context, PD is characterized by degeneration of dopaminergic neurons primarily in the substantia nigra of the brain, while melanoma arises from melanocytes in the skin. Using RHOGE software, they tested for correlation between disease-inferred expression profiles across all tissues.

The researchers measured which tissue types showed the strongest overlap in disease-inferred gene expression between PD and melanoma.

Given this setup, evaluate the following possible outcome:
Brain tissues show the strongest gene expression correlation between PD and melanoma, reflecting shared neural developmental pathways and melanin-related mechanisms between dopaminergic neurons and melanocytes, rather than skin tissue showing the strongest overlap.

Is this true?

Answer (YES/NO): NO